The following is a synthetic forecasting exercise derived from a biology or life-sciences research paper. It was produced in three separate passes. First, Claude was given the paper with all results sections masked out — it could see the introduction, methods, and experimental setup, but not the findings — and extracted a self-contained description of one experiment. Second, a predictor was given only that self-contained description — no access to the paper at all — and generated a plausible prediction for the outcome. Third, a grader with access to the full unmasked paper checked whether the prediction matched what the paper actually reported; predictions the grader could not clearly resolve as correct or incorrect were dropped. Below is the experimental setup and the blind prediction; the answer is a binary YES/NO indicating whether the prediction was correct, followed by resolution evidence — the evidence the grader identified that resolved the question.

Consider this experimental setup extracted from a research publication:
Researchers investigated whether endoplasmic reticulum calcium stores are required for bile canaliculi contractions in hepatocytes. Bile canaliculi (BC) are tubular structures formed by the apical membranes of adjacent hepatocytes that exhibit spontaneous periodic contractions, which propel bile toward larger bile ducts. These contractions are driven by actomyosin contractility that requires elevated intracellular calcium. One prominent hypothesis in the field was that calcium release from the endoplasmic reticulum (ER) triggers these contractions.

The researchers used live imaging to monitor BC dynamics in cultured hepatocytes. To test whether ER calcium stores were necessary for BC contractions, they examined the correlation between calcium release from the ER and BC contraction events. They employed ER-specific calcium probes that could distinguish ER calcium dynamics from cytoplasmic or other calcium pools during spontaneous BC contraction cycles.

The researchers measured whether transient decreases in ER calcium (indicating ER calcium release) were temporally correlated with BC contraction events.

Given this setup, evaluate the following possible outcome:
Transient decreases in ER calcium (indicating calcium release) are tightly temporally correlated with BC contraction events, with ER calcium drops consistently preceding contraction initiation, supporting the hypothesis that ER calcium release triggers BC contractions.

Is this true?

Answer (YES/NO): NO